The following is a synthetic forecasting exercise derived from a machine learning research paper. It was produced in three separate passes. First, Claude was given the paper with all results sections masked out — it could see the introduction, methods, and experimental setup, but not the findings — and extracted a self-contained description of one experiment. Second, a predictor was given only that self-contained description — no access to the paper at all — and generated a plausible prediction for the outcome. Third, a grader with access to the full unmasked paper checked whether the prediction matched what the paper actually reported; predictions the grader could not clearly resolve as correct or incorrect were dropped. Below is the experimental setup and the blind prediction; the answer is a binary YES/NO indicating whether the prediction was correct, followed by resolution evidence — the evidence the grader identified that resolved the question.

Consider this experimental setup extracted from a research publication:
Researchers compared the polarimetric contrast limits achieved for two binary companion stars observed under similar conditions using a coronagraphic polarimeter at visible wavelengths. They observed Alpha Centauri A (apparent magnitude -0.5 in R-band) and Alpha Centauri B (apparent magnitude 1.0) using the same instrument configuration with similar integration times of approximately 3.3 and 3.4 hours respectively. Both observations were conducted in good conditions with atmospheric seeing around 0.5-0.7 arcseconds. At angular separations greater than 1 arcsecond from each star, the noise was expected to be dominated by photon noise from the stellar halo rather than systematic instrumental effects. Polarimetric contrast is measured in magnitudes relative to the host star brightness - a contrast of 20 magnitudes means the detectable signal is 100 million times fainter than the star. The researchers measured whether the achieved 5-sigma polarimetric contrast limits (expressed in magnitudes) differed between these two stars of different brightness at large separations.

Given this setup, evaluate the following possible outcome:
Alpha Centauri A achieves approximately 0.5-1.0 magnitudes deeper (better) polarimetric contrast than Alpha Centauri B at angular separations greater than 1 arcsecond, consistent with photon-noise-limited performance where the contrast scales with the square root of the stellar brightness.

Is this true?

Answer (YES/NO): NO